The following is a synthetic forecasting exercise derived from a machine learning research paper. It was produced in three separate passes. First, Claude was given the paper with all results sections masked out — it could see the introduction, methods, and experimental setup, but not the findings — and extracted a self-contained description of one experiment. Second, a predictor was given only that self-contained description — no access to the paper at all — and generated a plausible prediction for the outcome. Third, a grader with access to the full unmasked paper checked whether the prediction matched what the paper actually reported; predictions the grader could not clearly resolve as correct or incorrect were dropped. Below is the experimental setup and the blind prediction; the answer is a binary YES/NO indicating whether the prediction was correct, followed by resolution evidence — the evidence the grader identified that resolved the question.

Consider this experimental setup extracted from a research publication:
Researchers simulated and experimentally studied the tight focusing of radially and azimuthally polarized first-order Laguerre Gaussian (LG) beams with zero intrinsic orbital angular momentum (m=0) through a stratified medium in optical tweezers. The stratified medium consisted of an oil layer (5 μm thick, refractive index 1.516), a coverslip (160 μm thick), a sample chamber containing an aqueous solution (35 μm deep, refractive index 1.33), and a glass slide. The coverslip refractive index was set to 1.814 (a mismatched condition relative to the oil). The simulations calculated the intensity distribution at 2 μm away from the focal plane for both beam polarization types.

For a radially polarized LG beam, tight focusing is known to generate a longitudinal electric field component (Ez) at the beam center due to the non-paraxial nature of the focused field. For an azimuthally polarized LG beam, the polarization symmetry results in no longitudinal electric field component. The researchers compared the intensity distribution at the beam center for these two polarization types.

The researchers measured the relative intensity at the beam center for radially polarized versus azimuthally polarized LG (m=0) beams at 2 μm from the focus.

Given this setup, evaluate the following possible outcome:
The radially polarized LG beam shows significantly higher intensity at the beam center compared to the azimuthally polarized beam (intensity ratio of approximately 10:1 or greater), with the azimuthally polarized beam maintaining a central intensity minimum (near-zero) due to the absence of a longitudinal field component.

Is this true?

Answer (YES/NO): YES